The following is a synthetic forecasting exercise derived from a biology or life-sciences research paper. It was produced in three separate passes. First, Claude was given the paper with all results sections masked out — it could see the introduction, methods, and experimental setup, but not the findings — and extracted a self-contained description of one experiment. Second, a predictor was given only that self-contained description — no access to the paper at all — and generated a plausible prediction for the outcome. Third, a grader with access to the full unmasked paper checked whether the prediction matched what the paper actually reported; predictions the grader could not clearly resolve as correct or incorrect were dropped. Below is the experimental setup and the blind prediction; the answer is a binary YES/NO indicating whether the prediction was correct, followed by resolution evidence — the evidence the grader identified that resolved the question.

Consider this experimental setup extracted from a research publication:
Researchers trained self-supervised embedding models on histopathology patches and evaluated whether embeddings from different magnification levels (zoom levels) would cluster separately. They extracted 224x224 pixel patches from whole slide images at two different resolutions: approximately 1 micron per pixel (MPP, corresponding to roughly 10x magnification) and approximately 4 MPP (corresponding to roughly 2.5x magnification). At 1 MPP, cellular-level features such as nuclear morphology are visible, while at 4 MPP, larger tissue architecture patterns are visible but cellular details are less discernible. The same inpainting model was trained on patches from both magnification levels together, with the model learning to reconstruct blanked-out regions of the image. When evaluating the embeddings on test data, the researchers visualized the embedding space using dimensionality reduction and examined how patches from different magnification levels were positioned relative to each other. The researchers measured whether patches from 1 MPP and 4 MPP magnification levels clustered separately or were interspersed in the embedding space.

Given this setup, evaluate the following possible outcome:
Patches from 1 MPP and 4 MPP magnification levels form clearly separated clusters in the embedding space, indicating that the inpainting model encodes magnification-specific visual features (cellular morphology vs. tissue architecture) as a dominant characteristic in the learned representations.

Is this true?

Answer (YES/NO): YES